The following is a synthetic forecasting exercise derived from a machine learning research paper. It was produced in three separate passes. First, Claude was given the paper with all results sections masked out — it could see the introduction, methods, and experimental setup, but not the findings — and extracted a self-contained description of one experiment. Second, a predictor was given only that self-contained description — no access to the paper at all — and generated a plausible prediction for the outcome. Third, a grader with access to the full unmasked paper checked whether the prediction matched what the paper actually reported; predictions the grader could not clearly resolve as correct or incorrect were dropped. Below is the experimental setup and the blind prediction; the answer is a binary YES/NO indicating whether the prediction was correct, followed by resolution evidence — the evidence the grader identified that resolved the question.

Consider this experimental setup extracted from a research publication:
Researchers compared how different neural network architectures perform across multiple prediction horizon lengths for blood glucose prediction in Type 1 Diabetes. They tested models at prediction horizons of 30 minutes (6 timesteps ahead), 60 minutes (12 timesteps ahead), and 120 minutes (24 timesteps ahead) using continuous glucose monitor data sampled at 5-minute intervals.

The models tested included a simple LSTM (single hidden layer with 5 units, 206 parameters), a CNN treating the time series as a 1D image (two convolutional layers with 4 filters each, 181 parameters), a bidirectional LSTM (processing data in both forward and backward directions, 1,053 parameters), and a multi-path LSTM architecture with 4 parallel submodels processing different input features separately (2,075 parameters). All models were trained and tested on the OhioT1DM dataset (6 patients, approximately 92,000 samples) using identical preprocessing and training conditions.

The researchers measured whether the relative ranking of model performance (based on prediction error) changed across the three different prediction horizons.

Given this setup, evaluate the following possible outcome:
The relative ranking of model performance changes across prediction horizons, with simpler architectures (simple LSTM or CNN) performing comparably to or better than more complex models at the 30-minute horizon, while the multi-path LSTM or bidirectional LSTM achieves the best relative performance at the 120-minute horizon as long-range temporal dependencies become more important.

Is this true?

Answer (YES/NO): NO